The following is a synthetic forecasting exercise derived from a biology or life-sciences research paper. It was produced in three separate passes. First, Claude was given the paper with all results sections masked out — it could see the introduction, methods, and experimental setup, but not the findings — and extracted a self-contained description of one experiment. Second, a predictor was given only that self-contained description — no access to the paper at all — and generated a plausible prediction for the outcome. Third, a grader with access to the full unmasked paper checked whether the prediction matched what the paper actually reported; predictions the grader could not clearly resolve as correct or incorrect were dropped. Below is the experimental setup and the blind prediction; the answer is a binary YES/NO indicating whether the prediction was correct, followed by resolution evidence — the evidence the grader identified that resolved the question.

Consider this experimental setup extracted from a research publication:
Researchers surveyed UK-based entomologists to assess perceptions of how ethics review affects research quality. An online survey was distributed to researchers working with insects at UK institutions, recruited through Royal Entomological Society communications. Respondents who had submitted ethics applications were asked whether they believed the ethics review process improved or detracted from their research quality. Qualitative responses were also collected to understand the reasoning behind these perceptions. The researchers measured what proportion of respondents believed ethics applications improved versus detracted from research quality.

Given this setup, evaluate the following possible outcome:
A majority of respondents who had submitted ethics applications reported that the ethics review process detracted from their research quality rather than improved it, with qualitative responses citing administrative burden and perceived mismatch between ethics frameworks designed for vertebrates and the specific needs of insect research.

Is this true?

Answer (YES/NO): NO